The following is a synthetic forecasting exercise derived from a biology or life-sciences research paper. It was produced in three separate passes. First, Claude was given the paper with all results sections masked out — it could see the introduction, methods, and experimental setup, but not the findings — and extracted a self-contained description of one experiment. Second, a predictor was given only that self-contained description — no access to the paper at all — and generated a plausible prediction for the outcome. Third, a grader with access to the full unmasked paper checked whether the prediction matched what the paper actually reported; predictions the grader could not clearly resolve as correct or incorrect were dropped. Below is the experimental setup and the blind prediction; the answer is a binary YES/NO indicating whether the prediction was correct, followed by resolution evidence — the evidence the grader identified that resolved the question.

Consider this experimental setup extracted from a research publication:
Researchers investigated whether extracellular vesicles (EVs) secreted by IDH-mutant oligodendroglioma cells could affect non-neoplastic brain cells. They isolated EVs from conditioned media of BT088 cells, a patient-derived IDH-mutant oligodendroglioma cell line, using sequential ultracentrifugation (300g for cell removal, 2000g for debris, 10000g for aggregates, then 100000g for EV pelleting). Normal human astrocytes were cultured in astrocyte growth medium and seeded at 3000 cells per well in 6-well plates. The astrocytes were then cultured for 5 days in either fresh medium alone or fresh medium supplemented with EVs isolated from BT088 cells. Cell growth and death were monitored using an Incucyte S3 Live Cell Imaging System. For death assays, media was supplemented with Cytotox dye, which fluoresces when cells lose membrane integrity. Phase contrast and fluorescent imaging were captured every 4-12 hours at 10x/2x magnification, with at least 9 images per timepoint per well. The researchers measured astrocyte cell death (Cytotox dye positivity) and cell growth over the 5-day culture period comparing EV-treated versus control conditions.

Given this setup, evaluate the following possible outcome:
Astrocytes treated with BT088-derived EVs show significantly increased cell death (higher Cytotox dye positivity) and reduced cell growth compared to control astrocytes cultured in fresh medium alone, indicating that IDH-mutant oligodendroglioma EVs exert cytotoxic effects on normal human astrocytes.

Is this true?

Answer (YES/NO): YES